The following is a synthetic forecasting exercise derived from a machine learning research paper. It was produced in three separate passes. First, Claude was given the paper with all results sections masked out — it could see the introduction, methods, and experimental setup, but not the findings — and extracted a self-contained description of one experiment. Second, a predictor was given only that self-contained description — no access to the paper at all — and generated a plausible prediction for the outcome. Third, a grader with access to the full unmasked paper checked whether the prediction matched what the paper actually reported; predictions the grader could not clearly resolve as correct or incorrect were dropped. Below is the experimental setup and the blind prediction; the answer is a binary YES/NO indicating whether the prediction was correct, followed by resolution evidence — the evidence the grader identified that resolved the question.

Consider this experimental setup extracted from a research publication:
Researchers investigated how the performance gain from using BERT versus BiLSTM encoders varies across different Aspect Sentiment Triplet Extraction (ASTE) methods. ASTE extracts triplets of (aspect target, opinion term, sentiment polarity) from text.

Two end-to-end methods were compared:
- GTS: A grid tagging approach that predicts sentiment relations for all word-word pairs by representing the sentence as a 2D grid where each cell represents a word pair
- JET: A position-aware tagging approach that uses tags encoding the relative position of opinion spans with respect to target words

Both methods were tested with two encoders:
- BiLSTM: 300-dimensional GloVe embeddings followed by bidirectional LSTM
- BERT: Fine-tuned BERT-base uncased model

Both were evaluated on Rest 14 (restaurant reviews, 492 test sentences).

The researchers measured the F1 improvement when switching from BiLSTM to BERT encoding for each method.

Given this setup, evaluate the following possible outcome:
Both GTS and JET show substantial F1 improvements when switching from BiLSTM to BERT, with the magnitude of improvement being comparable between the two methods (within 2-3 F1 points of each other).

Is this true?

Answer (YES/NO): YES